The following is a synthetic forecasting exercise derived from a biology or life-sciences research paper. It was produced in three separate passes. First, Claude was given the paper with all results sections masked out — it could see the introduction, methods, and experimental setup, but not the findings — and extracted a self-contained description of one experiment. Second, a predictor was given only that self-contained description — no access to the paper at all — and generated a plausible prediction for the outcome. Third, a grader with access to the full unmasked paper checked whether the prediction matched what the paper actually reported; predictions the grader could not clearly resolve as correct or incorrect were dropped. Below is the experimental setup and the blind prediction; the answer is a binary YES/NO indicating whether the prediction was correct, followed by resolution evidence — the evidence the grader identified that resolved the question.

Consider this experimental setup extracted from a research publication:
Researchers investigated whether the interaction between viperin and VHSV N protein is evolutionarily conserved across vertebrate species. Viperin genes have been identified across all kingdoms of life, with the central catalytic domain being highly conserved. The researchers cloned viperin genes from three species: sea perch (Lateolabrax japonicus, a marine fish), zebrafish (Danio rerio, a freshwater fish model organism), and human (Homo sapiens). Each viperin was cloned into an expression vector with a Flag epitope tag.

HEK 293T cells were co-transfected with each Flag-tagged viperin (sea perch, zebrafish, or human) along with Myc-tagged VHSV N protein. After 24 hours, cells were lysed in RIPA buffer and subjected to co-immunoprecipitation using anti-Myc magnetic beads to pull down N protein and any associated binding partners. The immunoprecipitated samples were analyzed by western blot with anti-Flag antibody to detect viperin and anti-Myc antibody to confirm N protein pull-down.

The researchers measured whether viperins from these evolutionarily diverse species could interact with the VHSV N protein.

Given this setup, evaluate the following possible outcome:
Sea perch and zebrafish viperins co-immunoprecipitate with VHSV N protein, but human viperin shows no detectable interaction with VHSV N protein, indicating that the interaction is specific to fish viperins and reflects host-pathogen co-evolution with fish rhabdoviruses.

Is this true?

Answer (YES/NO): NO